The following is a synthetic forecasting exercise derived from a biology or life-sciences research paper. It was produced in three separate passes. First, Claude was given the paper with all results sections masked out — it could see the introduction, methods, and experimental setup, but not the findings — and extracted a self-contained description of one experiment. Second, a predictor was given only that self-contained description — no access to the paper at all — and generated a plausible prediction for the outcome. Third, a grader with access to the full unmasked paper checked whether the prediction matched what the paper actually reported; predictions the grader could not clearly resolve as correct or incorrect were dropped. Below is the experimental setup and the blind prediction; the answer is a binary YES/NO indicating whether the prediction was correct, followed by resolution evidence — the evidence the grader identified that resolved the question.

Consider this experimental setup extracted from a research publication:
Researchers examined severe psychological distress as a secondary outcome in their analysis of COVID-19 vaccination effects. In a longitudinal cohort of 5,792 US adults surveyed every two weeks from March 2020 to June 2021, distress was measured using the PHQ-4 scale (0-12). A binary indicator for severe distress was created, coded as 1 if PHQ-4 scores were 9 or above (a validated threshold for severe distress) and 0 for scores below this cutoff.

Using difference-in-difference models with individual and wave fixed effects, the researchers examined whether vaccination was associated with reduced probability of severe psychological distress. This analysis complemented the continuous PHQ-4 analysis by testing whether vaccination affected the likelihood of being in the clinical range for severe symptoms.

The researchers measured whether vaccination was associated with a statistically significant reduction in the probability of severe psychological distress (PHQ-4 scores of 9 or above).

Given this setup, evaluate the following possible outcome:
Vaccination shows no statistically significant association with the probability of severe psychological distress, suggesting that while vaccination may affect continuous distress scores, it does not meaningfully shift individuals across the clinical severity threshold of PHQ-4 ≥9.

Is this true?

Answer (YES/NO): NO